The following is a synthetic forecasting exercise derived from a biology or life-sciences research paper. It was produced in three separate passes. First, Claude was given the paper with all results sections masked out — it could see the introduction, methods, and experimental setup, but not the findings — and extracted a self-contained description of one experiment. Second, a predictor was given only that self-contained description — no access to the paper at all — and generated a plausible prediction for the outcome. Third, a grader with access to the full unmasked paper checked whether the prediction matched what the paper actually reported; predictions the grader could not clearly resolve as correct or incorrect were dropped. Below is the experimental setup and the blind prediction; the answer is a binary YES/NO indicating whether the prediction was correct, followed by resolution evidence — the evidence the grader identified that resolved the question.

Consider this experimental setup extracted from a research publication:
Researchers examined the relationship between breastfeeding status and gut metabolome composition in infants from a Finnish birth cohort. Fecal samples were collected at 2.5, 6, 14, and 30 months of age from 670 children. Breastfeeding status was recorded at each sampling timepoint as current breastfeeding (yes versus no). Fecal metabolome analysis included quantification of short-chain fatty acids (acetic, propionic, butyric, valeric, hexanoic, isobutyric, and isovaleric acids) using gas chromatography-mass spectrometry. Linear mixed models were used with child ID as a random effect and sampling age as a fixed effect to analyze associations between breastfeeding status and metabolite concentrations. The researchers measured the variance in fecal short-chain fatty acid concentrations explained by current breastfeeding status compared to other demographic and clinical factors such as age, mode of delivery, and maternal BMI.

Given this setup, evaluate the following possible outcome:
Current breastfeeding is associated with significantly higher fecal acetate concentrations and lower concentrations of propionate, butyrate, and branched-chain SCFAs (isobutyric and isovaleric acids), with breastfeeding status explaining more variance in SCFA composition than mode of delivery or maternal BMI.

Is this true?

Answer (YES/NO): NO